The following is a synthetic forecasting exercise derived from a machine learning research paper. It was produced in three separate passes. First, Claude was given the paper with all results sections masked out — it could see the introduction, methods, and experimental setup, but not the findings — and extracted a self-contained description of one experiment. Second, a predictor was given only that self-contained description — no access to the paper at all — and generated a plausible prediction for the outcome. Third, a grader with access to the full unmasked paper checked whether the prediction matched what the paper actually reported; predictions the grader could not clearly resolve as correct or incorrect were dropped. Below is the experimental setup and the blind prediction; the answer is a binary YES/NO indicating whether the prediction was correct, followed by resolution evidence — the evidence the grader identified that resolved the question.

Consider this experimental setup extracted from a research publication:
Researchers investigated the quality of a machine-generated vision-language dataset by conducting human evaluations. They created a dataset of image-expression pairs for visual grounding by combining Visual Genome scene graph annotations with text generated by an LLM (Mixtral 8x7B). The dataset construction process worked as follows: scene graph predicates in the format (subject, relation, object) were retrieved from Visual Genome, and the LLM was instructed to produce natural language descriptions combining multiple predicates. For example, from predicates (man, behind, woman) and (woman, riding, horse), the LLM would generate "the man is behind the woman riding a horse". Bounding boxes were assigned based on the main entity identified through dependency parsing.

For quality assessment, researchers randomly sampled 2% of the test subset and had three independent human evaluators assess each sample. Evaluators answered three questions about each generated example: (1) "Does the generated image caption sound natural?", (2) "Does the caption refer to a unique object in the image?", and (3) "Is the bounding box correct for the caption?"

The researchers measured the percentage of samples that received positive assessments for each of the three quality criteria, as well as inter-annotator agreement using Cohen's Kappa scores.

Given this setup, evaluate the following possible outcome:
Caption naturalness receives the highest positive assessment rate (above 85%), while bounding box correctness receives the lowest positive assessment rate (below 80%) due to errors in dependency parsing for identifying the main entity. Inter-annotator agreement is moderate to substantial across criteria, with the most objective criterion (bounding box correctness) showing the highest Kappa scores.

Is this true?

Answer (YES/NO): NO